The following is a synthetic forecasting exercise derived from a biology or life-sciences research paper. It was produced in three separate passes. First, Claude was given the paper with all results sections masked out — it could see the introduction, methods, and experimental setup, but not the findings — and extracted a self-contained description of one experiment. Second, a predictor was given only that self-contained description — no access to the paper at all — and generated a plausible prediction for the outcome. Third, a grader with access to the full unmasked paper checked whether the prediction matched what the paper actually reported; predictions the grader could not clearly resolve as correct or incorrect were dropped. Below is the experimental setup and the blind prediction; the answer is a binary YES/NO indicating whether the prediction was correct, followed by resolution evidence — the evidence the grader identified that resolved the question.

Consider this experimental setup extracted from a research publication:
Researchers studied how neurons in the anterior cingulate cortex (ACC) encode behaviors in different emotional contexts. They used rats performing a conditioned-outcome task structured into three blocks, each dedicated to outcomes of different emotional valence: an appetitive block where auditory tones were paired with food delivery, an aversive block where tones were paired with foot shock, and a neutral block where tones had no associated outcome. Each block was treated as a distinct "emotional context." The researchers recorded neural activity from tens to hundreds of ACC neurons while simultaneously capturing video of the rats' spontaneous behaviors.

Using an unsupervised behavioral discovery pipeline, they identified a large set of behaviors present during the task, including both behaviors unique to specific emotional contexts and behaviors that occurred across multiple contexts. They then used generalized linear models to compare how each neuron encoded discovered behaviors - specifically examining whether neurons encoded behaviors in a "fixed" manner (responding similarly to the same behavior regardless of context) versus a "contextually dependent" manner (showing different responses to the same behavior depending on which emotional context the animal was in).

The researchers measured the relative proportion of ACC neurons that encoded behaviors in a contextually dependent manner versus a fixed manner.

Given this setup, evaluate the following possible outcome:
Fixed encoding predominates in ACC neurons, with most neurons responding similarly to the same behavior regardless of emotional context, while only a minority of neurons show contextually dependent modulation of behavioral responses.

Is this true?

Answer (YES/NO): NO